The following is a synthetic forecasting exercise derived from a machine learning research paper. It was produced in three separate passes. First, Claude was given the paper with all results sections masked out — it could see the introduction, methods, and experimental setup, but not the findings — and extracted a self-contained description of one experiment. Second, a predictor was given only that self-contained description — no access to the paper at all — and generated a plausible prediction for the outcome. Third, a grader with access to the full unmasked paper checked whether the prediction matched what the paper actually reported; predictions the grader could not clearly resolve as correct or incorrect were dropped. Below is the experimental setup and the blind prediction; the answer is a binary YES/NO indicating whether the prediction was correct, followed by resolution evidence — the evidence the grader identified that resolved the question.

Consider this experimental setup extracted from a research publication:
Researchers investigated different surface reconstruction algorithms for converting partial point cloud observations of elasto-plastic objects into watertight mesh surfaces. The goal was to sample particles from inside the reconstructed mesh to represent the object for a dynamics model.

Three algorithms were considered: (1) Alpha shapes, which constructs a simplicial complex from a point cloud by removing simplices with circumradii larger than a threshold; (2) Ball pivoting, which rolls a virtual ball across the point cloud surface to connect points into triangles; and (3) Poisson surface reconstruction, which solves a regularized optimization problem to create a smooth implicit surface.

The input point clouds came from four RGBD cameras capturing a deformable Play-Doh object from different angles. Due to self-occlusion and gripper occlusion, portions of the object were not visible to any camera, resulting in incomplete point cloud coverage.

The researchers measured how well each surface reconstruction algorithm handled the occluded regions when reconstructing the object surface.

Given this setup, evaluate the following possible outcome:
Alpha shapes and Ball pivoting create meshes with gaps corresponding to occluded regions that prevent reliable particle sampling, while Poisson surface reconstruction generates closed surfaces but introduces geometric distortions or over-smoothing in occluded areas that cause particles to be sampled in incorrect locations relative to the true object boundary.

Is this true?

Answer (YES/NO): NO